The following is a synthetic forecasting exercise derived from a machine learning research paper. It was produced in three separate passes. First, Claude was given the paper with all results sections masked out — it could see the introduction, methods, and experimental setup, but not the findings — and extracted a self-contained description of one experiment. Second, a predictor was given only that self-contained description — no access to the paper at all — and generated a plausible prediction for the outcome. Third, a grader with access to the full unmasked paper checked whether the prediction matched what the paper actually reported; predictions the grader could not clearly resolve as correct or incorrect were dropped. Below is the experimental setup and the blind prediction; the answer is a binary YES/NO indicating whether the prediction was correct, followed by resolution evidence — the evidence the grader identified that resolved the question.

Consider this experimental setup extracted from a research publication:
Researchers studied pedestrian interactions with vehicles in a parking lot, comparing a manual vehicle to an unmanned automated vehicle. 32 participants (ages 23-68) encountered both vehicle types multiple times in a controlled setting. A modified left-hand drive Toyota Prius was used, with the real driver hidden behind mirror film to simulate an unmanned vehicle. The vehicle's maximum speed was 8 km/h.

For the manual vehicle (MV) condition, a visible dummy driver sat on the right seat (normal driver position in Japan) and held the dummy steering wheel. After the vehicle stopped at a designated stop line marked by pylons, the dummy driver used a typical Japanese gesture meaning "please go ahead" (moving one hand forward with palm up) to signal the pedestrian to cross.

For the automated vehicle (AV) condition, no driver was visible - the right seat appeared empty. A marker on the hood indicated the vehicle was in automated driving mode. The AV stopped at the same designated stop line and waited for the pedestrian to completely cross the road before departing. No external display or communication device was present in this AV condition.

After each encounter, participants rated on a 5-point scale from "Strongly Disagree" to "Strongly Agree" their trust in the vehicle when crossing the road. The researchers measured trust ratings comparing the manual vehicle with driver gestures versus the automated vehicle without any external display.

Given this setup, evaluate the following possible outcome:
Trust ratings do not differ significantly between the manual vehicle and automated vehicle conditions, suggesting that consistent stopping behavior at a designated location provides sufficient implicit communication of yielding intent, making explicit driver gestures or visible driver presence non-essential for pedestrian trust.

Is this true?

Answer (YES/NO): NO